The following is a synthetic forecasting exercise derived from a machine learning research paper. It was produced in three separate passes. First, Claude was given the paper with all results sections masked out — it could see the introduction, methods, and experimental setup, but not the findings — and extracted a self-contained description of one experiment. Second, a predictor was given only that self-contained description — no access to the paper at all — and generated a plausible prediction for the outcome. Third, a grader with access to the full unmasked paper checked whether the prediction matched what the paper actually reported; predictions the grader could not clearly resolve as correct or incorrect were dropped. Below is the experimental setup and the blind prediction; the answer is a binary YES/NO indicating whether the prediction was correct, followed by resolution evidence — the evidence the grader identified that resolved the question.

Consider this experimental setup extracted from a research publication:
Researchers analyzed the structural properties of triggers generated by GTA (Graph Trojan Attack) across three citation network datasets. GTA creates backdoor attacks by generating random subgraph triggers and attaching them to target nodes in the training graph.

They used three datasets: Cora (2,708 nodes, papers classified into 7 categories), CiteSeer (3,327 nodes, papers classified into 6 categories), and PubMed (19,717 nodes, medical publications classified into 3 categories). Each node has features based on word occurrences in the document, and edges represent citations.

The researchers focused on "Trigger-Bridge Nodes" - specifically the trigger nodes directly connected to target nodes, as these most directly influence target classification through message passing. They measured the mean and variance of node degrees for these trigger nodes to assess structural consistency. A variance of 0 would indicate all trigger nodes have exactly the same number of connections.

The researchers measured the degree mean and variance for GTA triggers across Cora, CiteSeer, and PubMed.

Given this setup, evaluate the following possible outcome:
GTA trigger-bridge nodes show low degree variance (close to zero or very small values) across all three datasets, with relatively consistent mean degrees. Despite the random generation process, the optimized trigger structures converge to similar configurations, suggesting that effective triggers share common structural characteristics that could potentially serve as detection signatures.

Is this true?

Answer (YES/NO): YES